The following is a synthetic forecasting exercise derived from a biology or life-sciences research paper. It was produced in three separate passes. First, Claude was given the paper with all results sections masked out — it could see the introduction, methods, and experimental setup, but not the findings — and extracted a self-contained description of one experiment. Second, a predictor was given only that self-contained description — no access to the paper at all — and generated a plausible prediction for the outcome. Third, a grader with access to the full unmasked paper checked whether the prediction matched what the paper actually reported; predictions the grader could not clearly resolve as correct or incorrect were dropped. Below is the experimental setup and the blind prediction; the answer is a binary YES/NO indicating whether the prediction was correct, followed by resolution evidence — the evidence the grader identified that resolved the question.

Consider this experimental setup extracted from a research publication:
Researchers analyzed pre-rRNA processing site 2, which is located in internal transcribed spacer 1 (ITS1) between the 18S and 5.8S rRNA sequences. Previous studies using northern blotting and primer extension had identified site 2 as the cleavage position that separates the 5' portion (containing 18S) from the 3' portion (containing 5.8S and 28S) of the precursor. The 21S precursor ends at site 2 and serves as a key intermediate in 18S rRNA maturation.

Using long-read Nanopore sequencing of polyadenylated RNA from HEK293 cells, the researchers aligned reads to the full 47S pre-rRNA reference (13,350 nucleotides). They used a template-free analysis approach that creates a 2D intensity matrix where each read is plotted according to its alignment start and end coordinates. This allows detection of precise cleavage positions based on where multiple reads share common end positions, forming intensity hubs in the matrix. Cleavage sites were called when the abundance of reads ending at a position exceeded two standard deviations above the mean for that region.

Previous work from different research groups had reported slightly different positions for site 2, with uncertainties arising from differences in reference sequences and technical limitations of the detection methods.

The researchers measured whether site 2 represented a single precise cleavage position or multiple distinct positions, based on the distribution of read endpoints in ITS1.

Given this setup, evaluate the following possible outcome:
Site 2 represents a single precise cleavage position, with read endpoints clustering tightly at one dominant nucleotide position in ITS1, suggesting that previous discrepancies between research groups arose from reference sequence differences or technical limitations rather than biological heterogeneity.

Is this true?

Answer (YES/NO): NO